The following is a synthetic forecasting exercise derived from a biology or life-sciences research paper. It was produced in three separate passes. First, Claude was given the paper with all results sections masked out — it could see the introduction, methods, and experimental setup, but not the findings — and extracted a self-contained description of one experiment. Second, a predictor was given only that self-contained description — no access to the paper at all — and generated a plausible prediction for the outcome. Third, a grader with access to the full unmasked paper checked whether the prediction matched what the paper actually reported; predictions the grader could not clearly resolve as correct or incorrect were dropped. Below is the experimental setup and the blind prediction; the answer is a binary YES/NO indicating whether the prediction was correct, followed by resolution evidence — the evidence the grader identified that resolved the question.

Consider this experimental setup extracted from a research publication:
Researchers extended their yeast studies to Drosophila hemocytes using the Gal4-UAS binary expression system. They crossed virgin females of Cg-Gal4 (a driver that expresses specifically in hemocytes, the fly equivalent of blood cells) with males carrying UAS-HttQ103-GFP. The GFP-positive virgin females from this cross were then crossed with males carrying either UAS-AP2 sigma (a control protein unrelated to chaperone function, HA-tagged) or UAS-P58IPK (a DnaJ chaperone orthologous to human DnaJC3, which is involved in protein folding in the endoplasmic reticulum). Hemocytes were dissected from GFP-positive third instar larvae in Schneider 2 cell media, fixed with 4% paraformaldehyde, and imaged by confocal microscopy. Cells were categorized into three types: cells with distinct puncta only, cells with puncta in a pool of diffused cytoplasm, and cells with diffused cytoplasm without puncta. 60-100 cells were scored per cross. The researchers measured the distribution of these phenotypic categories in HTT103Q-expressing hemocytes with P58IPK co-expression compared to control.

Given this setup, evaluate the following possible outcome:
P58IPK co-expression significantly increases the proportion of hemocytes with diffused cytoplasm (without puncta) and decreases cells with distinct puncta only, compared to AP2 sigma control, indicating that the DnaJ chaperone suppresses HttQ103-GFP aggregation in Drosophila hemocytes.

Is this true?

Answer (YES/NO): YES